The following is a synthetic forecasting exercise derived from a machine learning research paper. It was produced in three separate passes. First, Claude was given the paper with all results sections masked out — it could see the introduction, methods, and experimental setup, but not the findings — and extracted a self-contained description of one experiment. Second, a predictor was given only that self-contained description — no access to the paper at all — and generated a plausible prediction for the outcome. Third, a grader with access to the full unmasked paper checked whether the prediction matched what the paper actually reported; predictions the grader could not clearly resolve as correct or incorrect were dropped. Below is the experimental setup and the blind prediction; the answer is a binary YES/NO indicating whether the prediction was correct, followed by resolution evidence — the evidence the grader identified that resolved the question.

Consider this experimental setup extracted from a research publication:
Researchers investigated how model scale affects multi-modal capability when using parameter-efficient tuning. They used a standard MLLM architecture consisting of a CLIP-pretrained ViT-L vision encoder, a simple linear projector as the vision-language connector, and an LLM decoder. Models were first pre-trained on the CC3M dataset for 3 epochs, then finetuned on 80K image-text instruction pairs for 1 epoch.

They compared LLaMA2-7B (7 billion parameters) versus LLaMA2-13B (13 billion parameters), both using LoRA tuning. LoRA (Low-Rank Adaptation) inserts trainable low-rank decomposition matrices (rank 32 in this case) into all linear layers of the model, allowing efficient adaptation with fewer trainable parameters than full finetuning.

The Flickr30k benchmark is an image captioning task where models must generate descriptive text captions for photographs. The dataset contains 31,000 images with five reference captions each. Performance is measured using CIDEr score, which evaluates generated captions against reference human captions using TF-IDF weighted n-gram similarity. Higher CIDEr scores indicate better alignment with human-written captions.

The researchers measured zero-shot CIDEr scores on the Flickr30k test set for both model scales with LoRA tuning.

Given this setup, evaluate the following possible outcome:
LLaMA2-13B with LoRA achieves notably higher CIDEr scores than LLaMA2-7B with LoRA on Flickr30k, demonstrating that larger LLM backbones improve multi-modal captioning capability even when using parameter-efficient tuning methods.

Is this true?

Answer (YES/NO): YES